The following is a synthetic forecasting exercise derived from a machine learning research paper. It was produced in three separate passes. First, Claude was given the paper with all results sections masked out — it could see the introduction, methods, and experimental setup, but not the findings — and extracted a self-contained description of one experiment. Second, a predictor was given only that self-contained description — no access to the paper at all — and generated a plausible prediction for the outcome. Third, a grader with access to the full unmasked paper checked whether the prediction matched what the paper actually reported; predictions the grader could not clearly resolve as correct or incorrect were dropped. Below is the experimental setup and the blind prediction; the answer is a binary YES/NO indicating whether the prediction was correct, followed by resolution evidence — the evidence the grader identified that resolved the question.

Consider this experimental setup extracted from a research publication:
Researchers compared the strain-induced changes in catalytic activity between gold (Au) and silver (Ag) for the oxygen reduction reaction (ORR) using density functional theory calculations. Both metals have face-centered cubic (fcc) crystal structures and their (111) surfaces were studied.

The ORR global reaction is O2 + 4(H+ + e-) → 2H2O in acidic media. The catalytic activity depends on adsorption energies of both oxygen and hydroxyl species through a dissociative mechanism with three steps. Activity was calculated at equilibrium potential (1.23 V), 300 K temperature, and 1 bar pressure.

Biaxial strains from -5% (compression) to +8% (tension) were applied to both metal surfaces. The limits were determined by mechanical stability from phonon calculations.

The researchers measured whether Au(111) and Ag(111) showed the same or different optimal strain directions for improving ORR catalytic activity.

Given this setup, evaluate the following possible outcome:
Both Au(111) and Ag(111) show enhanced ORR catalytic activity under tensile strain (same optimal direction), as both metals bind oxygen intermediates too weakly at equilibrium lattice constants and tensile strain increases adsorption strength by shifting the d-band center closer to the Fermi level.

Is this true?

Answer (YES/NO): NO